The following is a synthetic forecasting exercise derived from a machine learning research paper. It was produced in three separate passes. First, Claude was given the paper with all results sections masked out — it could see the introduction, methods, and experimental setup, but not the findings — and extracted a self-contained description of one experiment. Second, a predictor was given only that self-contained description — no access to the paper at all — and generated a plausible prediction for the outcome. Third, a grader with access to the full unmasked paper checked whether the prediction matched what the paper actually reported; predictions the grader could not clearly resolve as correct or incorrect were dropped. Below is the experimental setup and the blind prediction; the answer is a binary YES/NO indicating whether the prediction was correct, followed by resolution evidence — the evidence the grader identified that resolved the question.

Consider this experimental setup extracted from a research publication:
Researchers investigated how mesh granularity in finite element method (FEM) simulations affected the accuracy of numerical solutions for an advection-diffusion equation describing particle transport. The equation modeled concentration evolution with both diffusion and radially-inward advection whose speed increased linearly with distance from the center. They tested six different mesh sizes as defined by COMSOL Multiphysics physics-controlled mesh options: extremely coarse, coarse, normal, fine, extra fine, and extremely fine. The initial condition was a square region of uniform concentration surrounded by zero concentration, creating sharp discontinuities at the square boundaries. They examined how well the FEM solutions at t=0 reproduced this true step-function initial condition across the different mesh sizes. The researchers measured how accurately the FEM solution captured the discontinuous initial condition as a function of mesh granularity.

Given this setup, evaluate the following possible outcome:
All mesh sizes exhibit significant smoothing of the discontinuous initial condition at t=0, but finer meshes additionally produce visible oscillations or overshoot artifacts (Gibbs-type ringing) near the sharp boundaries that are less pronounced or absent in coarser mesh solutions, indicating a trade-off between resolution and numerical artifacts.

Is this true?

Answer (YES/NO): NO